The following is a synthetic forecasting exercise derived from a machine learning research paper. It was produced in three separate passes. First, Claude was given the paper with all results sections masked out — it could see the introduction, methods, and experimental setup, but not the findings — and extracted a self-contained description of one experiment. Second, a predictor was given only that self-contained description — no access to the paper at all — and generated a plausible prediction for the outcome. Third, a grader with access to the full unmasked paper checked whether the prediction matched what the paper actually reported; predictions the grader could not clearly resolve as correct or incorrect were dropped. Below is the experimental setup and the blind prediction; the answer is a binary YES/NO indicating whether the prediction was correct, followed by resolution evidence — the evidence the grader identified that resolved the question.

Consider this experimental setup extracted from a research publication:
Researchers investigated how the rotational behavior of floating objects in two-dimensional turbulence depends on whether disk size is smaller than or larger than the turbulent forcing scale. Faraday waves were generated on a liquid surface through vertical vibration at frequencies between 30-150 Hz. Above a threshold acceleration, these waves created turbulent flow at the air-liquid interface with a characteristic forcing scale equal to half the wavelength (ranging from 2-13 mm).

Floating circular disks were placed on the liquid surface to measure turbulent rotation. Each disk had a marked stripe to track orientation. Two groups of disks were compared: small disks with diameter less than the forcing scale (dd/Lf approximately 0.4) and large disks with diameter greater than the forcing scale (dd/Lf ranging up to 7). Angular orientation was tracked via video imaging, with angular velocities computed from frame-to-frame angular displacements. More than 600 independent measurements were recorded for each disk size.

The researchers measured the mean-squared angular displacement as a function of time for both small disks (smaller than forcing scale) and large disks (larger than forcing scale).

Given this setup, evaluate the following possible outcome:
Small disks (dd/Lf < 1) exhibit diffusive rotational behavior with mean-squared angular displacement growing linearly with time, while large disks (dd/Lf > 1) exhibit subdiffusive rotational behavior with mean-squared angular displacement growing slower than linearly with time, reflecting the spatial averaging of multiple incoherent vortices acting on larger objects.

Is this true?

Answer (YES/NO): NO